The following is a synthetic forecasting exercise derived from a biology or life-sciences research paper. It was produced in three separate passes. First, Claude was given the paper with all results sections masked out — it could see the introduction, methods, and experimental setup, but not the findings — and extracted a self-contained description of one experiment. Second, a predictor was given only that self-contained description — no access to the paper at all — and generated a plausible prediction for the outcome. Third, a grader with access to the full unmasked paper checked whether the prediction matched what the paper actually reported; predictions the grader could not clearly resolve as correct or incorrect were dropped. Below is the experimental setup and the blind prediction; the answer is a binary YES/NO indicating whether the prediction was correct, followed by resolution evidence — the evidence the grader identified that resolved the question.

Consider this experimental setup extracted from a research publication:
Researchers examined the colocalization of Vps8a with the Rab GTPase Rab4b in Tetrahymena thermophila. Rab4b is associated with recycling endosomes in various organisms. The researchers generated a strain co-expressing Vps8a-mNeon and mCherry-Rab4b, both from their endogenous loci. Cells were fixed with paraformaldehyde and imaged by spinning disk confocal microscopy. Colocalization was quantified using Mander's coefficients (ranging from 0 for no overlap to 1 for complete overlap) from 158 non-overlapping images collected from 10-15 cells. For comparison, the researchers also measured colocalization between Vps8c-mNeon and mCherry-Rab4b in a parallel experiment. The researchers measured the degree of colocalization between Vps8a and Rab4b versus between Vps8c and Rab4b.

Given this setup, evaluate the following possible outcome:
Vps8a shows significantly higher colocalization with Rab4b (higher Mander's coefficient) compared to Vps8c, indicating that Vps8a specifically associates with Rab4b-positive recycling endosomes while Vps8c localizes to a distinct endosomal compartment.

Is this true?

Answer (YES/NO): YES